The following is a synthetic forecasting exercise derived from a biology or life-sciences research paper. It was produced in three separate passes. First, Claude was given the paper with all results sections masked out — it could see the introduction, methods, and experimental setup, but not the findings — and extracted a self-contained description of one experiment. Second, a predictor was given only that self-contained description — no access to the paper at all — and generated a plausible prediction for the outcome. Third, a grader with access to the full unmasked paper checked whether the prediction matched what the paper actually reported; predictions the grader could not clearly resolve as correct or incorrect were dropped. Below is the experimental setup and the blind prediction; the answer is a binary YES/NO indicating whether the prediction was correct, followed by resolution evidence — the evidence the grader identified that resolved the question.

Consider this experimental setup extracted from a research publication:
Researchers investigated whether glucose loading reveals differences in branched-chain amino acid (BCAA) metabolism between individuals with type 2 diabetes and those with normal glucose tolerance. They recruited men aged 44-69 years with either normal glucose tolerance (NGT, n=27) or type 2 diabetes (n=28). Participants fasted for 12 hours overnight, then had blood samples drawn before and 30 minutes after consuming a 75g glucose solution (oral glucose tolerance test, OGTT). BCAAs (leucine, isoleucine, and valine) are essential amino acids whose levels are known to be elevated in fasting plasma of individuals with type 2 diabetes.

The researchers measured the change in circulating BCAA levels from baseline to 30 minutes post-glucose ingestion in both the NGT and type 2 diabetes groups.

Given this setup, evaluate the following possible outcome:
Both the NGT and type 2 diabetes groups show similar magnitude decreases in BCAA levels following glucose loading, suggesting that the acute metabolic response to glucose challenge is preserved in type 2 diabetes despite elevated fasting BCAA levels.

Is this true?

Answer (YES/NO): NO